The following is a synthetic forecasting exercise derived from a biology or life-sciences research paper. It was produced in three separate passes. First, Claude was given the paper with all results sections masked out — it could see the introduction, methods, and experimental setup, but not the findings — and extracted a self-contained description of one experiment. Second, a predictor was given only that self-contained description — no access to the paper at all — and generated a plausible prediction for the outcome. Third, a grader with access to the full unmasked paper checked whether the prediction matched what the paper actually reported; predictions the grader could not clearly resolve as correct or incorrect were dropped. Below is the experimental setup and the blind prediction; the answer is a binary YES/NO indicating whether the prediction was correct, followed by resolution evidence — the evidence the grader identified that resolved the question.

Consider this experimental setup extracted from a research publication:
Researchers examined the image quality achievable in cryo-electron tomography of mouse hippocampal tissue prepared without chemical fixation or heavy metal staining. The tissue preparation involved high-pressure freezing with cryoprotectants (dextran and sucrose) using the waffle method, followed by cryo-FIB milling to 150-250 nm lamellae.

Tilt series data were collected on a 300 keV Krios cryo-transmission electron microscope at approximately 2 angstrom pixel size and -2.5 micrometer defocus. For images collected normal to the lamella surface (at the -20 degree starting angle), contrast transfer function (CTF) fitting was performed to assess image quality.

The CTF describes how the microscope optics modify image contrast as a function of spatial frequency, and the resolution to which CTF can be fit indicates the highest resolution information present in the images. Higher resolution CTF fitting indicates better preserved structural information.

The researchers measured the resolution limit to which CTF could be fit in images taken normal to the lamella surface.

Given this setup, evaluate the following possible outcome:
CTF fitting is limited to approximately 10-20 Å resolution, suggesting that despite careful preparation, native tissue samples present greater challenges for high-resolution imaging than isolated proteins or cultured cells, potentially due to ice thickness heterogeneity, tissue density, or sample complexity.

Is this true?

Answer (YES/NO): NO